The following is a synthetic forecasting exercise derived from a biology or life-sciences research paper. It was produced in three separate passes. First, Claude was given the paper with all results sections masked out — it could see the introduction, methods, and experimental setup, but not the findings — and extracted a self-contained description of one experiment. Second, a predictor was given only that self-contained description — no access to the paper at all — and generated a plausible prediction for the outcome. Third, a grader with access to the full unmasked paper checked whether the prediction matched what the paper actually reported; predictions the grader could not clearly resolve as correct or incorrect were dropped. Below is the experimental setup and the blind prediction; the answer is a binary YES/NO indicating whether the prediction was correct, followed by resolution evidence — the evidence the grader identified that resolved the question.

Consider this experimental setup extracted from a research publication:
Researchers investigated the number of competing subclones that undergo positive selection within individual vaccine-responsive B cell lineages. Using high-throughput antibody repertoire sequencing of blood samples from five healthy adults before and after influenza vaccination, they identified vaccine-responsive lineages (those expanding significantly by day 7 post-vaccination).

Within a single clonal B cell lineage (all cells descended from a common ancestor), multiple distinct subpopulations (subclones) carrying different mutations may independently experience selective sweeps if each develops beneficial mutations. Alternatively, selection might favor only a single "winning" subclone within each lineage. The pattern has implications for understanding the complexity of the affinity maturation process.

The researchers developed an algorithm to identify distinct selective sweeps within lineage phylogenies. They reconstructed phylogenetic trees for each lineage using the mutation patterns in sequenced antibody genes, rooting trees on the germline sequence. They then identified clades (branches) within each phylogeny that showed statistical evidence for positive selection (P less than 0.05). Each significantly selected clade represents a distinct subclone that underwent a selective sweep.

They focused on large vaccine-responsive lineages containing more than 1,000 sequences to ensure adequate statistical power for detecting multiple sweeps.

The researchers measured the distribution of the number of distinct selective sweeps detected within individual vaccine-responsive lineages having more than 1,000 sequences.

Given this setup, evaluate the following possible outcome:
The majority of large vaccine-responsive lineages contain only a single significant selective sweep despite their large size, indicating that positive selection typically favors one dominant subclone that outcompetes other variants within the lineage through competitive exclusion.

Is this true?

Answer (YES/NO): YES